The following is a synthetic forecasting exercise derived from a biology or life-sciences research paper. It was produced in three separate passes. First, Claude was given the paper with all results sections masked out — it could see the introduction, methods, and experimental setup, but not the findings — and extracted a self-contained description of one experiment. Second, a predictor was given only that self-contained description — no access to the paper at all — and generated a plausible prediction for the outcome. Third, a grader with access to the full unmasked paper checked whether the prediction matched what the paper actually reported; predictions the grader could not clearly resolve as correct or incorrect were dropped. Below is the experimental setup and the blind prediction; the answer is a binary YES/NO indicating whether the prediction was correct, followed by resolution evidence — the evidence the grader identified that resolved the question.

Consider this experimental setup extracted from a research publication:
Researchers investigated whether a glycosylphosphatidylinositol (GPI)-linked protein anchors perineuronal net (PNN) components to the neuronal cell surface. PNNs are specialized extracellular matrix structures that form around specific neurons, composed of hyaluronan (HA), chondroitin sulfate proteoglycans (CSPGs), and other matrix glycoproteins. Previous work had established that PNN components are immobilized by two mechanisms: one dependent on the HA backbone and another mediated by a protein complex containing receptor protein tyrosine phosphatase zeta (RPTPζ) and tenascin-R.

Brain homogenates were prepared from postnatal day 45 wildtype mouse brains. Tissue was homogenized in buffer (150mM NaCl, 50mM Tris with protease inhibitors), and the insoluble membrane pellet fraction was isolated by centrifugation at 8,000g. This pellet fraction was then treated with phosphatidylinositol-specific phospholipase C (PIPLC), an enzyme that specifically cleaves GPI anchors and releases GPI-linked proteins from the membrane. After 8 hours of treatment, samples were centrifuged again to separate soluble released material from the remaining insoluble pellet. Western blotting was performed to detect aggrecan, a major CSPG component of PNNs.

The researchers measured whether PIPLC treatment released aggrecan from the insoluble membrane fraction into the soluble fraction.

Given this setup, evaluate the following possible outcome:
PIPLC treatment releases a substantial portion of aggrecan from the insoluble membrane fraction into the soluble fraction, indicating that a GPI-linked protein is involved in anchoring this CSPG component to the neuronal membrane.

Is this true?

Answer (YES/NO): YES